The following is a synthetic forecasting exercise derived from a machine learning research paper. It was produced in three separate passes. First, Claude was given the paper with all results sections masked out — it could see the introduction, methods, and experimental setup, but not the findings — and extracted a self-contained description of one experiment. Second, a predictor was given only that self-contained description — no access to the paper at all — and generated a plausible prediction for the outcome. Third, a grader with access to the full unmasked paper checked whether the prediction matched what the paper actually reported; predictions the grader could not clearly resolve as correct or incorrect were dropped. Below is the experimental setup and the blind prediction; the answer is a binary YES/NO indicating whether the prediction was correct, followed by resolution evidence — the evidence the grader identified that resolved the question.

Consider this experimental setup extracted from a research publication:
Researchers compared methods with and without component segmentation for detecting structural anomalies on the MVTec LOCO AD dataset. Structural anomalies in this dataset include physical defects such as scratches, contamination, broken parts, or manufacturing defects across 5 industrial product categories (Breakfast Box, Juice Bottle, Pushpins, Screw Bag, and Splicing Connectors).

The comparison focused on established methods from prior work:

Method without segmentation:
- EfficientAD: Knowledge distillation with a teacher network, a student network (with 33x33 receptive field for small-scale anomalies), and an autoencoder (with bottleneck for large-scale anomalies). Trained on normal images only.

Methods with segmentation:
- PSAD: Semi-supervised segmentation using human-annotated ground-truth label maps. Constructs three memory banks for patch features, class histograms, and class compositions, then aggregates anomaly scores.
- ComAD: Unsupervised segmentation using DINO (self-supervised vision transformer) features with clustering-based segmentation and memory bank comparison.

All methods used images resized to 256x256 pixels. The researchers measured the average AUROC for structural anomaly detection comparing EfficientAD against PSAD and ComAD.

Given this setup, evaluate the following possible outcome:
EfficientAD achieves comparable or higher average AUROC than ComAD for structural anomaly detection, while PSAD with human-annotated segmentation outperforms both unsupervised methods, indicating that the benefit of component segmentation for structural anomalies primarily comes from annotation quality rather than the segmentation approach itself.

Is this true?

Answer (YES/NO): NO